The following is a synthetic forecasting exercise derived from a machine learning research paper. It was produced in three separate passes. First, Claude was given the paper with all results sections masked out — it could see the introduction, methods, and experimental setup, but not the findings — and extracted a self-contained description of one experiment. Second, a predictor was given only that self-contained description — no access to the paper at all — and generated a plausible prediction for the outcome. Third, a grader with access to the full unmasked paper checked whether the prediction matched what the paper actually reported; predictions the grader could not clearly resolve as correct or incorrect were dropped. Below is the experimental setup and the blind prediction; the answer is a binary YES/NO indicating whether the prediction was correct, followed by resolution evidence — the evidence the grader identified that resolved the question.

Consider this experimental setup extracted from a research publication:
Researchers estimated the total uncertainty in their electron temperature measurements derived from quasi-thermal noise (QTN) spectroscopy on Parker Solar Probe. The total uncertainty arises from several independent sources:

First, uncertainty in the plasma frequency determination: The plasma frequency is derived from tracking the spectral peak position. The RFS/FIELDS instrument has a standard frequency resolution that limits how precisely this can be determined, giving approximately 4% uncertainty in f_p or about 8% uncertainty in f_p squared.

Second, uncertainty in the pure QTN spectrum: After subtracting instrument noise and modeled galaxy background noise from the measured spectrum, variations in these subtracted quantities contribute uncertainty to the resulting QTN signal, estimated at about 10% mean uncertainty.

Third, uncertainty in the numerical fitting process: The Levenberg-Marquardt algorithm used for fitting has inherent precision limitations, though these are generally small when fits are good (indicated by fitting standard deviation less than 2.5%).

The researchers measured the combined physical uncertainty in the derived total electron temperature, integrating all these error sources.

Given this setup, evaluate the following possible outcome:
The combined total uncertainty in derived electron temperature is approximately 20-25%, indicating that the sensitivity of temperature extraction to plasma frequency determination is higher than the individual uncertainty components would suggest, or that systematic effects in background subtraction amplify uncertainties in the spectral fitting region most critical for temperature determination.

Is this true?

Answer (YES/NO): NO